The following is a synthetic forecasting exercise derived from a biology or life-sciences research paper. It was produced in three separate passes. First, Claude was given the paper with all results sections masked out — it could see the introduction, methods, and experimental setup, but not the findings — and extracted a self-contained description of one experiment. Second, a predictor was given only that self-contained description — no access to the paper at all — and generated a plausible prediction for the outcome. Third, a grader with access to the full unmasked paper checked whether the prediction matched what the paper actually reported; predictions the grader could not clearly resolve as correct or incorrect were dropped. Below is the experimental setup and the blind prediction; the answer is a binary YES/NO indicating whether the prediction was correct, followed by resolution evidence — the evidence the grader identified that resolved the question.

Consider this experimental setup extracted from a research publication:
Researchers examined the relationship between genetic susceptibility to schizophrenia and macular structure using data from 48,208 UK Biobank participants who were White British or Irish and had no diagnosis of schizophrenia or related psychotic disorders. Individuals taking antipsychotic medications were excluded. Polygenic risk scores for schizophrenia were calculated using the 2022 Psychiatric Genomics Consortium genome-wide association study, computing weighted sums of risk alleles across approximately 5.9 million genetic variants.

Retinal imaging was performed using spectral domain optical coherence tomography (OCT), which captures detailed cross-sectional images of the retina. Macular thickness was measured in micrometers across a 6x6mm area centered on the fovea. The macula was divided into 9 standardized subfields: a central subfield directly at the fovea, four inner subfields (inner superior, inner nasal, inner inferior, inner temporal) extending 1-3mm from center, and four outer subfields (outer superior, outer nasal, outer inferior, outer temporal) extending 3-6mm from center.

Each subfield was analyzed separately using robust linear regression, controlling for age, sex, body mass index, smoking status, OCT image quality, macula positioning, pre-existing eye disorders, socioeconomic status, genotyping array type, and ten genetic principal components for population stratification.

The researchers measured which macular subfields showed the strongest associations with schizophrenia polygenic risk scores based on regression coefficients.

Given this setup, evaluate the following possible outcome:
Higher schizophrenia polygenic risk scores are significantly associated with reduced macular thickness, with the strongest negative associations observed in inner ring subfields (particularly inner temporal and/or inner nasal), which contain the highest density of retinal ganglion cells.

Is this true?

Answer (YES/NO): NO